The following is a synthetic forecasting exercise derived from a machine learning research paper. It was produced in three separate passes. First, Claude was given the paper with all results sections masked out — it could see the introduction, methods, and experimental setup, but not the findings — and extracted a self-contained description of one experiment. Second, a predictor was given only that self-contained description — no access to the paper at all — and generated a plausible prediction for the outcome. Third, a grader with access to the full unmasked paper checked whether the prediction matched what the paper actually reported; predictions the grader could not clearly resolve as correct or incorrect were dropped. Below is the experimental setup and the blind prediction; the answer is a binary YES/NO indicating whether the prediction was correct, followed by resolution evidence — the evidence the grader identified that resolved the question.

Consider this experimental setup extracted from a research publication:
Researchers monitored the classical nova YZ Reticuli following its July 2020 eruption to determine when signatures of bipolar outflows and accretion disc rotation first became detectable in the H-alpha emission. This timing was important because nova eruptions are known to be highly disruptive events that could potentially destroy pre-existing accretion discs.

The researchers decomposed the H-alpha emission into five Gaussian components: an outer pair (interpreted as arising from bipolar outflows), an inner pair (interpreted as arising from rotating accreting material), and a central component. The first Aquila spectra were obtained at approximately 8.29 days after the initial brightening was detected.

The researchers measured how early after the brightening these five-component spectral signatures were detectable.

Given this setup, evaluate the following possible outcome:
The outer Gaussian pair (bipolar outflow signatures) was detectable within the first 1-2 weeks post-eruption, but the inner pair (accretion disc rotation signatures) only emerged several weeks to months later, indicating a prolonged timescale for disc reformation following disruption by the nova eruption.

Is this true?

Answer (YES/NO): NO